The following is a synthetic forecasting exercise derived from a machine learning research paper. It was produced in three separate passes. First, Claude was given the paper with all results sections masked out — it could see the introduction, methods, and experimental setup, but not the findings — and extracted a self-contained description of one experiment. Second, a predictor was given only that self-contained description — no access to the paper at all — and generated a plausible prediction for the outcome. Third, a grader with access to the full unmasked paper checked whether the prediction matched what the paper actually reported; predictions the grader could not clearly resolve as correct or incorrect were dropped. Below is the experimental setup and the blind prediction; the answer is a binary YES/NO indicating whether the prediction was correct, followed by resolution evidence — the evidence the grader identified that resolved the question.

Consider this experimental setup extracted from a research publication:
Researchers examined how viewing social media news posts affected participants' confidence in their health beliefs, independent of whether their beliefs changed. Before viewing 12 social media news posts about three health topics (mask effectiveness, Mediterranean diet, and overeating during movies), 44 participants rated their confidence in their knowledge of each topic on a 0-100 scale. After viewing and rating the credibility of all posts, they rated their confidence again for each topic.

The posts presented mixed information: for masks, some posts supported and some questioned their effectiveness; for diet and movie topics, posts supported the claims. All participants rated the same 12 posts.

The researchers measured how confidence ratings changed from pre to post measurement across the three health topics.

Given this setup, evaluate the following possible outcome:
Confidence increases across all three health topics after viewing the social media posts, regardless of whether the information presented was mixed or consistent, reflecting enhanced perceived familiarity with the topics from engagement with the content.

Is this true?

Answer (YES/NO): YES